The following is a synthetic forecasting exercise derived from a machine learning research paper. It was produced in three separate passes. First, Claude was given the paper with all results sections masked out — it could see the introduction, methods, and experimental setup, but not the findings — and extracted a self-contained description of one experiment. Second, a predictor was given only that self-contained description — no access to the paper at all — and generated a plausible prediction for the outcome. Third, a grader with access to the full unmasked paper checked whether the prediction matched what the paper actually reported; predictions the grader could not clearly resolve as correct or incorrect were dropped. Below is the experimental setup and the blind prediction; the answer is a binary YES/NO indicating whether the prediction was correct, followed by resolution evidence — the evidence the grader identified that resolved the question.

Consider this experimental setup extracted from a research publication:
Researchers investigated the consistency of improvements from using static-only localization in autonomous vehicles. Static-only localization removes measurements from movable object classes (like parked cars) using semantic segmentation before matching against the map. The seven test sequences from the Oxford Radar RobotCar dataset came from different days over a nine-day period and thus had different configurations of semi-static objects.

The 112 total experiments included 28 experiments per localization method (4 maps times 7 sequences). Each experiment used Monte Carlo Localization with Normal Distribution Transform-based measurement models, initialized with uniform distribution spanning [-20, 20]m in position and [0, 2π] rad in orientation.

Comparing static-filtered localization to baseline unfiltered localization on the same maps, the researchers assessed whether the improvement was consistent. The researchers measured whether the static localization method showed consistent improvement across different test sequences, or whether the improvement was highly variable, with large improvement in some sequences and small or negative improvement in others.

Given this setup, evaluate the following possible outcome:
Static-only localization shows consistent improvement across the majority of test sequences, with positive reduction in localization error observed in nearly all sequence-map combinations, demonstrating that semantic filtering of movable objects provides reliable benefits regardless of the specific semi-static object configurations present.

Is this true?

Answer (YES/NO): YES